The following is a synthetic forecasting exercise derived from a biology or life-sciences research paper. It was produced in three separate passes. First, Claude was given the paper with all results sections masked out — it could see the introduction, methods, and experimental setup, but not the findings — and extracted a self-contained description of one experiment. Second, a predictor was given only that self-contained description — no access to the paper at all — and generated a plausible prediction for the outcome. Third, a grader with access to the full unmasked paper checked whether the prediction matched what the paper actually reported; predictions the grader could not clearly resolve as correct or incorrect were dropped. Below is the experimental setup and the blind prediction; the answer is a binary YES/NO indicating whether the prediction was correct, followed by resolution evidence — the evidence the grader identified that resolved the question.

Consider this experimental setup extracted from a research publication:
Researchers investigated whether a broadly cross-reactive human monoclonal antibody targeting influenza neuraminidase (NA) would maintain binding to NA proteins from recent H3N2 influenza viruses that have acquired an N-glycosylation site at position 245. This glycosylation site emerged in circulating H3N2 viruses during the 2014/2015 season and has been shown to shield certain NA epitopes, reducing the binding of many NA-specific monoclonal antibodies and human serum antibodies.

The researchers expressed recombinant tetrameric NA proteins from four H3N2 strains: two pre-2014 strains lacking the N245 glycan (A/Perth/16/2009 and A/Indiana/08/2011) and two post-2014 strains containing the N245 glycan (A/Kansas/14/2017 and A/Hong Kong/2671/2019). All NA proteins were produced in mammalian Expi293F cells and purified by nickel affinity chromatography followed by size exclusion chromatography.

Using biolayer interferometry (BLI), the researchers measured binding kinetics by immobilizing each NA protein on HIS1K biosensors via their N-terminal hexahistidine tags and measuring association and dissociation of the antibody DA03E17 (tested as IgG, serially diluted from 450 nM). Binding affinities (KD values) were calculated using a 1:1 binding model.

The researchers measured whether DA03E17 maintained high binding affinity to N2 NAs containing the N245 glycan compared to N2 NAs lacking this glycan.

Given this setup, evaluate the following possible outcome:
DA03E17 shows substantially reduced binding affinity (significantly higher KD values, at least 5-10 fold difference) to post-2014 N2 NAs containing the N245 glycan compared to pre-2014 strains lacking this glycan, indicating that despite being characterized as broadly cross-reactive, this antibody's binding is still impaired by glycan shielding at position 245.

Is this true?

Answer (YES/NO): YES